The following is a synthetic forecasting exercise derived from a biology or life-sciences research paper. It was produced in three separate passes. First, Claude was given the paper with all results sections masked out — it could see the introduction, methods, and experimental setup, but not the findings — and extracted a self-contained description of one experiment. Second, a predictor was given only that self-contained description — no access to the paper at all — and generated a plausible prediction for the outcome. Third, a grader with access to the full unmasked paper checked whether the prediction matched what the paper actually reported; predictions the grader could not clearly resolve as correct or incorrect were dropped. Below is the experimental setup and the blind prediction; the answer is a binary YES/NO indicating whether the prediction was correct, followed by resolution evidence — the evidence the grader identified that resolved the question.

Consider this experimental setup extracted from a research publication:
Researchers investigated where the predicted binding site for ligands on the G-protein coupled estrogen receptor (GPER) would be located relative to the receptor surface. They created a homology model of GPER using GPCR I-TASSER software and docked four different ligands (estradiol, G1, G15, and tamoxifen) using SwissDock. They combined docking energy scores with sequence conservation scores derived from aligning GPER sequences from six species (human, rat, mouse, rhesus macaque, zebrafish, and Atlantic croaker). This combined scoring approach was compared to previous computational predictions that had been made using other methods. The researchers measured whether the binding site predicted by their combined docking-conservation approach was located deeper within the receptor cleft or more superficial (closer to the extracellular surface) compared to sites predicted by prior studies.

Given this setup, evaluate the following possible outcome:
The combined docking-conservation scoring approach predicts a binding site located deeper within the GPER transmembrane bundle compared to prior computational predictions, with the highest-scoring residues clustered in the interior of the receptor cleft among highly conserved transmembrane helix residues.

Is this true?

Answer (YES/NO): YES